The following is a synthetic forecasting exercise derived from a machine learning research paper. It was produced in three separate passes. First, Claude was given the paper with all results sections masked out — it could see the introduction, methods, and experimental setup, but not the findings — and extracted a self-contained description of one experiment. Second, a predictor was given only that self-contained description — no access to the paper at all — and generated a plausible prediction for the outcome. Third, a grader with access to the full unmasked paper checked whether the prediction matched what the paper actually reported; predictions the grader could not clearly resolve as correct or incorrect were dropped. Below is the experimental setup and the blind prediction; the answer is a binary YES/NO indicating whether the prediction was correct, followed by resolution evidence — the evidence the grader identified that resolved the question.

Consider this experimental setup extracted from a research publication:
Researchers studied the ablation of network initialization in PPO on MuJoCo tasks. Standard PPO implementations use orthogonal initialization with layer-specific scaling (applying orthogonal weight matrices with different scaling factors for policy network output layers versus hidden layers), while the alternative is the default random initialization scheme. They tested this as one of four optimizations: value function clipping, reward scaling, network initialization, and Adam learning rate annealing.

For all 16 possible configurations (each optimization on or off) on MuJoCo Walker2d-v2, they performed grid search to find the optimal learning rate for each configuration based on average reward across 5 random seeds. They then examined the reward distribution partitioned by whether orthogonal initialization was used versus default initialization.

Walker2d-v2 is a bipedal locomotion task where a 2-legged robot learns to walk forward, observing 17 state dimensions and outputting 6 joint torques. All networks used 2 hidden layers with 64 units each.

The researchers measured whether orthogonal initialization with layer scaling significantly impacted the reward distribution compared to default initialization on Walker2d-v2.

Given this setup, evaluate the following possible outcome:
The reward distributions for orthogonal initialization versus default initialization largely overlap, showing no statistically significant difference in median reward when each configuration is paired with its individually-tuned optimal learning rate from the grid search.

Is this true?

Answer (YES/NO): NO